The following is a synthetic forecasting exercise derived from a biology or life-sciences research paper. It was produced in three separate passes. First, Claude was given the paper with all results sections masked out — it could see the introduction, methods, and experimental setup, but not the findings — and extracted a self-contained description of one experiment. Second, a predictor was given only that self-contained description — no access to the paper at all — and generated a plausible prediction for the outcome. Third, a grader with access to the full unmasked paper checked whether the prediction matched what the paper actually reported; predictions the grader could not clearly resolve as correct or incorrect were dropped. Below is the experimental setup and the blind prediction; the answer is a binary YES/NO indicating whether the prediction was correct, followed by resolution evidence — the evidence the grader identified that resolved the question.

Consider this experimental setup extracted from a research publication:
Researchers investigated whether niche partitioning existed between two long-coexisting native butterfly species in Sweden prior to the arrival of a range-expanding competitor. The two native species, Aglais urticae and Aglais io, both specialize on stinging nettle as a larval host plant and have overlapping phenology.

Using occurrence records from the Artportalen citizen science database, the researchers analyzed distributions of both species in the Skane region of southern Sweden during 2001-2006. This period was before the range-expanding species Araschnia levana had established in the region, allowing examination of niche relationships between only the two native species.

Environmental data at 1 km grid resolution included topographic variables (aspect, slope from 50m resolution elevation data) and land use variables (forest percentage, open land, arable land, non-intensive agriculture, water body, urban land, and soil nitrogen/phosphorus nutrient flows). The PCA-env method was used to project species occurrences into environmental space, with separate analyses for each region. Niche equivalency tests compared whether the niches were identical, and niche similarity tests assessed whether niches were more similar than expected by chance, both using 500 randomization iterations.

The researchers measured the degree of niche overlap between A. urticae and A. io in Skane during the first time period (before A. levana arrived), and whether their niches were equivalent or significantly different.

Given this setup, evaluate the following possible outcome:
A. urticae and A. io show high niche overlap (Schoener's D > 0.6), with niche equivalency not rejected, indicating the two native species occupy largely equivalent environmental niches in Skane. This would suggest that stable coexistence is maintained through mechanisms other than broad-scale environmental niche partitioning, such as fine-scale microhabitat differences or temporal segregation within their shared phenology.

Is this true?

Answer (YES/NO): YES